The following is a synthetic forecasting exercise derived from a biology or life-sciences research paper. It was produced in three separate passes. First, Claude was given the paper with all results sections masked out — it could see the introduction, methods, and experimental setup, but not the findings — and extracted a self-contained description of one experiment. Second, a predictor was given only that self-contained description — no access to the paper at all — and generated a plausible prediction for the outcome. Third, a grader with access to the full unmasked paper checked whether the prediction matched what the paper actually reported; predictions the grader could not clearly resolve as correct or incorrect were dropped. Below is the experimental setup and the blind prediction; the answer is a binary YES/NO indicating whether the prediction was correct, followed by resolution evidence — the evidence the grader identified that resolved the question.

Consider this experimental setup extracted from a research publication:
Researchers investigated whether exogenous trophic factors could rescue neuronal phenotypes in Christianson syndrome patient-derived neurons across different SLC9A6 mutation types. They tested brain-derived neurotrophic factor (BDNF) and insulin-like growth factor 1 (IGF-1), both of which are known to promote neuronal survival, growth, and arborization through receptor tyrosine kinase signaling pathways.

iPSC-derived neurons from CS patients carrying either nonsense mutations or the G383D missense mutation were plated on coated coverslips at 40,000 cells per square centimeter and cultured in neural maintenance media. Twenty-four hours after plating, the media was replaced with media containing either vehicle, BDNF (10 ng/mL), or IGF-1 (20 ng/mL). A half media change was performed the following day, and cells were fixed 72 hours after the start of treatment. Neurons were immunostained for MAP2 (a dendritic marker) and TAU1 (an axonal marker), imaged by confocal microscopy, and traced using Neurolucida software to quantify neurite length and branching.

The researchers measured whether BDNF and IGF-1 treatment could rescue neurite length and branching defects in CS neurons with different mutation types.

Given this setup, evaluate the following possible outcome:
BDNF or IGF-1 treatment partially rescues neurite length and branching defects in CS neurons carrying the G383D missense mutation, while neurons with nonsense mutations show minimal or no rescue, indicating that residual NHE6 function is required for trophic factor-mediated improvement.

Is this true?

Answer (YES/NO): NO